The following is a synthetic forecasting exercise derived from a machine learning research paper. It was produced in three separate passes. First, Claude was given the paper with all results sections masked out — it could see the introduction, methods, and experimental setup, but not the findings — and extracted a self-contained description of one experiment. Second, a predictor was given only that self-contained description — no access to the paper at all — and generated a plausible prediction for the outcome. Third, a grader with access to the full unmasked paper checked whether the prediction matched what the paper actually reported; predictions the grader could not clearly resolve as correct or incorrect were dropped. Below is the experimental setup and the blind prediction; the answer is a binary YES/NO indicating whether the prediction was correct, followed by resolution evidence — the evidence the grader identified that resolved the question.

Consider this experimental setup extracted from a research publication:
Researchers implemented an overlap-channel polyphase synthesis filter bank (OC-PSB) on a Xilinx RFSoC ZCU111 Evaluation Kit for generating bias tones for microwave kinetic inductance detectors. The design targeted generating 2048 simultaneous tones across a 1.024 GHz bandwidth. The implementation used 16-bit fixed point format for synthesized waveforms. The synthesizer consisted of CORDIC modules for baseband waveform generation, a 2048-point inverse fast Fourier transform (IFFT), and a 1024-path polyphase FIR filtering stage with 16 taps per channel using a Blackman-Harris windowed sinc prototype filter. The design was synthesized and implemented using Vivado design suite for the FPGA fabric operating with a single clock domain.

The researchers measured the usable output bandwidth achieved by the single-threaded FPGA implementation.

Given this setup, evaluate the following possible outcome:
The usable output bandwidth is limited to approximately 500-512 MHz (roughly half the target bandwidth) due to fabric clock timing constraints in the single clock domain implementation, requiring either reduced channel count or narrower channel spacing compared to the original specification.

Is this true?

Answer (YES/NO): NO